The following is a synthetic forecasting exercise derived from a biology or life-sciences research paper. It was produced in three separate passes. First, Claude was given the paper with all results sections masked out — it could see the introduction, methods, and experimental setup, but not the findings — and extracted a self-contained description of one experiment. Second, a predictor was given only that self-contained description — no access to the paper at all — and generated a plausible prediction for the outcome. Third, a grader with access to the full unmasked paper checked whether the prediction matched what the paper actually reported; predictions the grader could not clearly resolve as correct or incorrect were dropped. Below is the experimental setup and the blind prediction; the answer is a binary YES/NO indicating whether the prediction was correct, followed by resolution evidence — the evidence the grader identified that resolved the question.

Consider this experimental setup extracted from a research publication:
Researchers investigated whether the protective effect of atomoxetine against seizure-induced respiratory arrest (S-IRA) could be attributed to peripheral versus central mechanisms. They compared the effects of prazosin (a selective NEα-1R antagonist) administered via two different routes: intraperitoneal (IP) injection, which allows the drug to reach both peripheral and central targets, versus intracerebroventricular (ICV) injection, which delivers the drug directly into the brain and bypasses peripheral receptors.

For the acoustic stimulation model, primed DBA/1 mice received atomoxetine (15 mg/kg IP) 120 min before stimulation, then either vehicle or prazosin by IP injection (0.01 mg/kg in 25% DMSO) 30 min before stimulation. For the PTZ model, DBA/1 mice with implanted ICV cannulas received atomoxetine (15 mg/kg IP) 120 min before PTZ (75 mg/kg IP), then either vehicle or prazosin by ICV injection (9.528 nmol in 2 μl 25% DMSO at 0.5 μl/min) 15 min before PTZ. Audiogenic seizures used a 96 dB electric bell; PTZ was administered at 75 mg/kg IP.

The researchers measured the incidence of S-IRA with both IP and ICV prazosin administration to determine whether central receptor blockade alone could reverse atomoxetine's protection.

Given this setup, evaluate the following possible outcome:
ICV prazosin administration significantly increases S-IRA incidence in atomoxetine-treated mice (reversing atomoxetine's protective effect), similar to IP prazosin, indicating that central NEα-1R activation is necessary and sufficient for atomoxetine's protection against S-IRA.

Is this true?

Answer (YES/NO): YES